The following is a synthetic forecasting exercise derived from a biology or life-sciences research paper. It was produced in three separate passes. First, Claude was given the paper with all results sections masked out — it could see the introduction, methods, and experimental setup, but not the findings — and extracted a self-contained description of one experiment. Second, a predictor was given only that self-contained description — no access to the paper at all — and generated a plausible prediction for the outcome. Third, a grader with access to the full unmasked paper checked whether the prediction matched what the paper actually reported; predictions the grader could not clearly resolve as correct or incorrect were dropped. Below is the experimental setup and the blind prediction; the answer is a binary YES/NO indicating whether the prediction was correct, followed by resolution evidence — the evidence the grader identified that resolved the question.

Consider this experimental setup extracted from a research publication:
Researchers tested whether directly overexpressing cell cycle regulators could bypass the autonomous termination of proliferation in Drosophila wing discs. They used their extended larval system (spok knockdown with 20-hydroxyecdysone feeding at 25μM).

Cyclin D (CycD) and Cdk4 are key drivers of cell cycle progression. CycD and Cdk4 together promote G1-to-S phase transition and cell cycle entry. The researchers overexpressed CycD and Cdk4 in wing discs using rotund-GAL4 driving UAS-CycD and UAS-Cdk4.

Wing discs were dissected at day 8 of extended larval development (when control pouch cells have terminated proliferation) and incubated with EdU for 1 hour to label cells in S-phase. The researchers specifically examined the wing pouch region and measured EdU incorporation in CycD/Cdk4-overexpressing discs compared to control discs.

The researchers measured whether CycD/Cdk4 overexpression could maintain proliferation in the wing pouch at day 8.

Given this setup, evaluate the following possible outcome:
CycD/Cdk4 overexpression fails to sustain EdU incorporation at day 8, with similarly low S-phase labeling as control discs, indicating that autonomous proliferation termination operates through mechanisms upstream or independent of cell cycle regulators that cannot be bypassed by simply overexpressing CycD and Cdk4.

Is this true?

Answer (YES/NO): YES